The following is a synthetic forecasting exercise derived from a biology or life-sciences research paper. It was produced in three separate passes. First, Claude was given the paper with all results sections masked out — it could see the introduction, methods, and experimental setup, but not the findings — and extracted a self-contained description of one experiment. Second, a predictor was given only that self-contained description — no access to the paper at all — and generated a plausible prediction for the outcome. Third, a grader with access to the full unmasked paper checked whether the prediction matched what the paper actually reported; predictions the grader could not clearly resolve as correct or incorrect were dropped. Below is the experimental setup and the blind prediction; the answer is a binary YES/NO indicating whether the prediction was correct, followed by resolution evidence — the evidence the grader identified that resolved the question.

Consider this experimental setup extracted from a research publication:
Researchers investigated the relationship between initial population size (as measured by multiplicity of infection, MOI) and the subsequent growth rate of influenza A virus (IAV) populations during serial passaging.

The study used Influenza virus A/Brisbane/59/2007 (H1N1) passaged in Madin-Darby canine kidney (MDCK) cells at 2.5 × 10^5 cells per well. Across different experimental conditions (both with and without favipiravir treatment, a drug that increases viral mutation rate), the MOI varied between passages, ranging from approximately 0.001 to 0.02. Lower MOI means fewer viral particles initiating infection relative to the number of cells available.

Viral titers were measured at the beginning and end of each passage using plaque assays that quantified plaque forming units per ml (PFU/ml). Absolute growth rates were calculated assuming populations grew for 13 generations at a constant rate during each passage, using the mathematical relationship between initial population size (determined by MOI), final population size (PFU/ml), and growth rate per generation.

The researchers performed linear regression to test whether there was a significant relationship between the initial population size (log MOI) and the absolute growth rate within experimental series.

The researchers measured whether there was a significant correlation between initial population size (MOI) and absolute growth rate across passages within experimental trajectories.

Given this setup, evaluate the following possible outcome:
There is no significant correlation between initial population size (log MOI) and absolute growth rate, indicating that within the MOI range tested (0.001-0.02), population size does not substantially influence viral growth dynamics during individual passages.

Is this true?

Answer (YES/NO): YES